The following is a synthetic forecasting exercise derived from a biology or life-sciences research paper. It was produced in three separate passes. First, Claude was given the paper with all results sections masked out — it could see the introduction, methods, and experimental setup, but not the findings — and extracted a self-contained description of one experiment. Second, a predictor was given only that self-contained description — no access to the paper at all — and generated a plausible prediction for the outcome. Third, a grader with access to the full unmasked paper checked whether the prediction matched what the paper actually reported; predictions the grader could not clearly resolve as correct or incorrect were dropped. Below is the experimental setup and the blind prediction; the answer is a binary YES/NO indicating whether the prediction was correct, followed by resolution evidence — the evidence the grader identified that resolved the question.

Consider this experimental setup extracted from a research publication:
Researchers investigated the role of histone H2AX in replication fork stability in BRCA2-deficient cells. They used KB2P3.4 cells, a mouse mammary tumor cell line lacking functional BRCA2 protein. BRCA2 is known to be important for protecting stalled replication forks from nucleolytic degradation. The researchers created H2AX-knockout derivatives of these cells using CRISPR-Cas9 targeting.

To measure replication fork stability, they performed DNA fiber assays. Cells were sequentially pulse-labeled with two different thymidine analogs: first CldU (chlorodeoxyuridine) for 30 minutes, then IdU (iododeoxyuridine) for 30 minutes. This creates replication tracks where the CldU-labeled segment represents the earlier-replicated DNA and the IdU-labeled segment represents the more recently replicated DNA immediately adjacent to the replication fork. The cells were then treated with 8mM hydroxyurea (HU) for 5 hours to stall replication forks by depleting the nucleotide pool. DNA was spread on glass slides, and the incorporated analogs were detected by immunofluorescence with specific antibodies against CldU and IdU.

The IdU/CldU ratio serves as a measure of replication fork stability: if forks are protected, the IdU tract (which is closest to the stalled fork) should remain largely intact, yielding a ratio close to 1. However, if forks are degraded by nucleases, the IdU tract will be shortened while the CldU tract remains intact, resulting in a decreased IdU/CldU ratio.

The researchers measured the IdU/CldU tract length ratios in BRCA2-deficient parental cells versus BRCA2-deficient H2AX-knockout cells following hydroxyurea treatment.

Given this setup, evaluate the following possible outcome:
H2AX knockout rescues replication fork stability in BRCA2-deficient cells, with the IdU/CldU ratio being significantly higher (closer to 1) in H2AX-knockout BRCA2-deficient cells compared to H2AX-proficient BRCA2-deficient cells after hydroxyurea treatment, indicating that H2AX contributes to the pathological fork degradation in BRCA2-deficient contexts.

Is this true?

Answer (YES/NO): YES